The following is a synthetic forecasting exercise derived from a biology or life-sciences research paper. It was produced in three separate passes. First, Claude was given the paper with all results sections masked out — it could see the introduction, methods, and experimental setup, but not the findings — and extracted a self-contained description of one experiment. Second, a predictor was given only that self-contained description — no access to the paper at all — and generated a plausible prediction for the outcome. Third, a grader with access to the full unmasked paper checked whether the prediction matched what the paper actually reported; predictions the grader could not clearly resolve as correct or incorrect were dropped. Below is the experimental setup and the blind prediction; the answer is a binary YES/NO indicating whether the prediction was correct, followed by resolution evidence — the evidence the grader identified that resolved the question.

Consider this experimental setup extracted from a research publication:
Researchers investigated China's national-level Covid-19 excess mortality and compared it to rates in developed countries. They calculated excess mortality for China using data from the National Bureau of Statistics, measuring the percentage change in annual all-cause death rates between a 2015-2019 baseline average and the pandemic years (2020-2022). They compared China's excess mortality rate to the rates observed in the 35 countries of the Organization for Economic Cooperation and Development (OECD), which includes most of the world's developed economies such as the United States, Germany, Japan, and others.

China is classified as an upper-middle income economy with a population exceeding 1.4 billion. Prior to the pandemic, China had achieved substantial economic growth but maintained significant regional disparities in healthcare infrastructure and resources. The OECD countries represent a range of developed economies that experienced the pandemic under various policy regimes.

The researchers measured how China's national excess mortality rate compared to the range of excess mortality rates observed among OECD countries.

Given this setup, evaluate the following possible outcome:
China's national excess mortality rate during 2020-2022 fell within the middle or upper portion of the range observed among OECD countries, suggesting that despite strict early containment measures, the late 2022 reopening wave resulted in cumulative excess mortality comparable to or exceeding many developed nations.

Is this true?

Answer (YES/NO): YES